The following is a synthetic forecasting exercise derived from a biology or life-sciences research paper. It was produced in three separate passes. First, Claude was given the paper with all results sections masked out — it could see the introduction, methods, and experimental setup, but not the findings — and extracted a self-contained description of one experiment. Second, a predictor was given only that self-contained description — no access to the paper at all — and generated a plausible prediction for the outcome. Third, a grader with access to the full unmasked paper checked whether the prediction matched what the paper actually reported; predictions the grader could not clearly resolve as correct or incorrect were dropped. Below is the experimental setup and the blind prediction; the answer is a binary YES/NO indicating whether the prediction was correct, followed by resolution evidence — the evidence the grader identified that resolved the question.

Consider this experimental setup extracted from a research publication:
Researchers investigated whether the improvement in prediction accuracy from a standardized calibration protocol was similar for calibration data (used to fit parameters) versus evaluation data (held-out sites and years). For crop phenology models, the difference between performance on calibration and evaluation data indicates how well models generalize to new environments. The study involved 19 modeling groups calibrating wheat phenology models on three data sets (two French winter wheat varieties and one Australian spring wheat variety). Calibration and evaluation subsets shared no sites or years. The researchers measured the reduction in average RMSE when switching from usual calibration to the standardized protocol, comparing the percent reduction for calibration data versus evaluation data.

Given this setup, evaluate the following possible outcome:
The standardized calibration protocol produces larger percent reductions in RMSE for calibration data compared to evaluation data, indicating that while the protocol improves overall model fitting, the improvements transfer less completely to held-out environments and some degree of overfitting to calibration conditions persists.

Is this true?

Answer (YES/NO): YES